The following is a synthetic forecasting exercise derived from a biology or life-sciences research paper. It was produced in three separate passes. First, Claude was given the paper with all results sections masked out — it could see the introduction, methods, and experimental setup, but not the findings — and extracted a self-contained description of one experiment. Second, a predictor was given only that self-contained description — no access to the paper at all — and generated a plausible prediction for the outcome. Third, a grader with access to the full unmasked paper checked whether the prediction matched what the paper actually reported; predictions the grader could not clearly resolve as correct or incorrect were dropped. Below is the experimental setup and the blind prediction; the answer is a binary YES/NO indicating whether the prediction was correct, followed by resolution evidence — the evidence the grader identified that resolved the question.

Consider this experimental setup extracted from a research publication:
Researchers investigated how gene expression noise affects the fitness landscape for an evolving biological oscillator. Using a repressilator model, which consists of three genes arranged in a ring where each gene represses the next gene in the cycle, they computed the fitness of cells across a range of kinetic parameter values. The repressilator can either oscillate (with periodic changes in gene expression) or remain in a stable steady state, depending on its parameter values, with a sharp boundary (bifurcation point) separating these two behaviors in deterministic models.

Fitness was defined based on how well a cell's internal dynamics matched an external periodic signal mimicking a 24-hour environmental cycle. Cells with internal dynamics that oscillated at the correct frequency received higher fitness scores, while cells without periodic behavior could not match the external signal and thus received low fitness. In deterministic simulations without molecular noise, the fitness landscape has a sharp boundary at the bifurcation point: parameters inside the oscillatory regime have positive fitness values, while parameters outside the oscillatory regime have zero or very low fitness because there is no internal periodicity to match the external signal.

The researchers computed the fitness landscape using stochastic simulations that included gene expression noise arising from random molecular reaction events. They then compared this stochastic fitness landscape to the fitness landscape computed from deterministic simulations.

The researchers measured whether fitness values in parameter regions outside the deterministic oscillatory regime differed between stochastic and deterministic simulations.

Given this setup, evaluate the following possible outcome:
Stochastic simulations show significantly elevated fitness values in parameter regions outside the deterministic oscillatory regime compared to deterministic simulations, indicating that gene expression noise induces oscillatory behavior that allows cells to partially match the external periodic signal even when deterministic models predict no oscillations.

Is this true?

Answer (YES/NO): YES